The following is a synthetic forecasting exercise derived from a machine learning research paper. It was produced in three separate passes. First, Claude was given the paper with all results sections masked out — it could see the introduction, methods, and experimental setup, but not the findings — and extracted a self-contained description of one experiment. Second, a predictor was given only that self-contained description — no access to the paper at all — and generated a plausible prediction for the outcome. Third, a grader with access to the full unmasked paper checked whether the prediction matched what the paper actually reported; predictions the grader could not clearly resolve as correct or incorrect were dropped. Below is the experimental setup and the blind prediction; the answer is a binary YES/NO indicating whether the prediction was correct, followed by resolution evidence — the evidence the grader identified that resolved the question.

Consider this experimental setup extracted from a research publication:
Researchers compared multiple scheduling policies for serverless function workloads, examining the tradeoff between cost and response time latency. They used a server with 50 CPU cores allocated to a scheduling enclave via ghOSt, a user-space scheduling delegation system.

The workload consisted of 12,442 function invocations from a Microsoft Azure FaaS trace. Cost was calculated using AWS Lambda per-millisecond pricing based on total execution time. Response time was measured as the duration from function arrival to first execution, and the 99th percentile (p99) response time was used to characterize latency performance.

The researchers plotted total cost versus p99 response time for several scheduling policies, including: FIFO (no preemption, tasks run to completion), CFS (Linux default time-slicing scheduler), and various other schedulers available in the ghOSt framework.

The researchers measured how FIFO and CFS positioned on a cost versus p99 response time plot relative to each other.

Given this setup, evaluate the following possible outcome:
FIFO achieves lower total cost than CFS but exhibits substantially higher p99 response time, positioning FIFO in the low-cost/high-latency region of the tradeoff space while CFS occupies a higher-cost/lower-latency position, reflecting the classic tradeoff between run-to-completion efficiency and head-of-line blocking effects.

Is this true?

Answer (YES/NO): YES